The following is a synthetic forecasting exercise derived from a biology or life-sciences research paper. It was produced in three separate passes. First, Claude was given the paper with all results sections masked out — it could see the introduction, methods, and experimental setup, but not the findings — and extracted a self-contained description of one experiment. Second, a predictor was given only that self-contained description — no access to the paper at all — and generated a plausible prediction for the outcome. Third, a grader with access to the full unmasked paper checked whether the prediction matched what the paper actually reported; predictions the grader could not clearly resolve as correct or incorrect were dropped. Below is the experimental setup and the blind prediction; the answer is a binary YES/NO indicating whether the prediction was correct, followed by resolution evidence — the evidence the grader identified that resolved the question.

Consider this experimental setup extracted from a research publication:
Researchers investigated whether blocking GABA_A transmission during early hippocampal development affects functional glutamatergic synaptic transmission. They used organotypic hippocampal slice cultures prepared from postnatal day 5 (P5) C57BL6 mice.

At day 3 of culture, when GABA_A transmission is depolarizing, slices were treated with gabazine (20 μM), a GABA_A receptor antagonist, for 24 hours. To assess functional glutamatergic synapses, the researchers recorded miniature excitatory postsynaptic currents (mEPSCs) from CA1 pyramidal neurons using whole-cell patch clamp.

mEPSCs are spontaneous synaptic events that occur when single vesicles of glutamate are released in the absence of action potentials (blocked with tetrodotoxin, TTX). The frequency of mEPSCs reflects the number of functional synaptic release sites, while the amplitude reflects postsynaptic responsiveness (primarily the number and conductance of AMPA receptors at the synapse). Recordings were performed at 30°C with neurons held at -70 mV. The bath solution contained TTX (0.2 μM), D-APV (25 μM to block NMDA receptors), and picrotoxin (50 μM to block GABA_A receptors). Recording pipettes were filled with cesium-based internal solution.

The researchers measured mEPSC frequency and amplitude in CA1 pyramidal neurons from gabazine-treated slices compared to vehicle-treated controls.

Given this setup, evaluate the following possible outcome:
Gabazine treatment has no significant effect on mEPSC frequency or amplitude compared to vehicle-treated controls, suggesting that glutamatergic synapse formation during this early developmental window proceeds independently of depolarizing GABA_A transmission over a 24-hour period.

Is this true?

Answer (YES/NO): NO